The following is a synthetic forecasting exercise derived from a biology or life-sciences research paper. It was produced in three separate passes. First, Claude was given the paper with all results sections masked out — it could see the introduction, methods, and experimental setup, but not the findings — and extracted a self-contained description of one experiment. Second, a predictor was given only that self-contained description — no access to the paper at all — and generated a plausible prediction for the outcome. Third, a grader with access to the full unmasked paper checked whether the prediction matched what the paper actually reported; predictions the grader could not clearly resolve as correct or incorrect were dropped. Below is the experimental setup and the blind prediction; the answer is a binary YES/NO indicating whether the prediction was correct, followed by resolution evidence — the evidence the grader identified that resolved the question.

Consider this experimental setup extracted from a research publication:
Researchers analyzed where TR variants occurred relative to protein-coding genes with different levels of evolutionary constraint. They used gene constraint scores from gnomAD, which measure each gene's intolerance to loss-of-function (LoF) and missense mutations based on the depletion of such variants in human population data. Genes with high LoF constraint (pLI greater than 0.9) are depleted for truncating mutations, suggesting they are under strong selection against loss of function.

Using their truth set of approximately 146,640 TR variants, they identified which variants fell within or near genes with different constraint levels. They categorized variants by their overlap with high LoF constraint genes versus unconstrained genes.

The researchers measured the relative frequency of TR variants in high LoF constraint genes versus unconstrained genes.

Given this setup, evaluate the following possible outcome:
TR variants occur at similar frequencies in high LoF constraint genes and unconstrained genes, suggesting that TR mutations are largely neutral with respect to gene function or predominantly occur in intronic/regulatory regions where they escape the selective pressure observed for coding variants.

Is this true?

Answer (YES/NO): NO